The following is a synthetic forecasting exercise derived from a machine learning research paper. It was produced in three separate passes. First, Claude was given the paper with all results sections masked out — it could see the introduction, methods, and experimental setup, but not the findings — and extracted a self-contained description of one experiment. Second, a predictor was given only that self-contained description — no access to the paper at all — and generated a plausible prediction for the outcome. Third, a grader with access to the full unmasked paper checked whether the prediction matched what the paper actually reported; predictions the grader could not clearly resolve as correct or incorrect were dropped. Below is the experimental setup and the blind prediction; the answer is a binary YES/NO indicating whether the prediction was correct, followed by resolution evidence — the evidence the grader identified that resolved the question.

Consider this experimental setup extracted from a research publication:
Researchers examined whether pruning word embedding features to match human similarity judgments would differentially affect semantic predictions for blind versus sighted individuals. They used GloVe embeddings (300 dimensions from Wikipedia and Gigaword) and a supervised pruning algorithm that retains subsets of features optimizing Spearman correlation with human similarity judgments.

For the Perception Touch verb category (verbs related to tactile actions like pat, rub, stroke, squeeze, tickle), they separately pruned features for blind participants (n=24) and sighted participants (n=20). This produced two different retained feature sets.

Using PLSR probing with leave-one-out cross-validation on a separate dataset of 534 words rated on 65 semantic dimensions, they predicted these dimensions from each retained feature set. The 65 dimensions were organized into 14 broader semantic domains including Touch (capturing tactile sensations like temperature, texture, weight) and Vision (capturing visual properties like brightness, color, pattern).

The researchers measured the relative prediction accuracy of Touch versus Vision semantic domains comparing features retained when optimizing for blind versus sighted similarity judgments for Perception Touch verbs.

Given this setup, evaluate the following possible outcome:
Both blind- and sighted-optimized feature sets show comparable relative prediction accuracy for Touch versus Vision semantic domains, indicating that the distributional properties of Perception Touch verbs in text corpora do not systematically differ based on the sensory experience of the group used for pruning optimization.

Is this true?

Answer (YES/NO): NO